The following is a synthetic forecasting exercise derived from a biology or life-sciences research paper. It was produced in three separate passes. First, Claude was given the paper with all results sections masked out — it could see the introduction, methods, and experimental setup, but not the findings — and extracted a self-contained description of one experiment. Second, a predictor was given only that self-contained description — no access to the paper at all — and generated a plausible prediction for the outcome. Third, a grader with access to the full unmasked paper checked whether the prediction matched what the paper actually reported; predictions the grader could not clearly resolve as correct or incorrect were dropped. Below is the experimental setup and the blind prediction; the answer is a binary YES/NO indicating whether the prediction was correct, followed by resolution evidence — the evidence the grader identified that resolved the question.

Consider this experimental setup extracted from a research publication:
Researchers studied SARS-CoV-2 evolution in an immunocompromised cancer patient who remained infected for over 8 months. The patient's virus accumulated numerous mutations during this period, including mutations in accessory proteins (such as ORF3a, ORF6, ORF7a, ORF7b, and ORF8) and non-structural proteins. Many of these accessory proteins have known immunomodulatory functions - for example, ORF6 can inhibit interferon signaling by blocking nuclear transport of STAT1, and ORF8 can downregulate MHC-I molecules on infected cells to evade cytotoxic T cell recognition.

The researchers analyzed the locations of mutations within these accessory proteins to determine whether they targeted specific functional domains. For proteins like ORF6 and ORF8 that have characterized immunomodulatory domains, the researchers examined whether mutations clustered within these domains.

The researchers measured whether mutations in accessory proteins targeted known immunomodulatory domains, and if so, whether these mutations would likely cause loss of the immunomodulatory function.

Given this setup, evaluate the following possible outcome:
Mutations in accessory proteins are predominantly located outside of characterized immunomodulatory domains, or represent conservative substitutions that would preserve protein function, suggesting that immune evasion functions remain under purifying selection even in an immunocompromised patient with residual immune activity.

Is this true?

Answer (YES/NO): NO